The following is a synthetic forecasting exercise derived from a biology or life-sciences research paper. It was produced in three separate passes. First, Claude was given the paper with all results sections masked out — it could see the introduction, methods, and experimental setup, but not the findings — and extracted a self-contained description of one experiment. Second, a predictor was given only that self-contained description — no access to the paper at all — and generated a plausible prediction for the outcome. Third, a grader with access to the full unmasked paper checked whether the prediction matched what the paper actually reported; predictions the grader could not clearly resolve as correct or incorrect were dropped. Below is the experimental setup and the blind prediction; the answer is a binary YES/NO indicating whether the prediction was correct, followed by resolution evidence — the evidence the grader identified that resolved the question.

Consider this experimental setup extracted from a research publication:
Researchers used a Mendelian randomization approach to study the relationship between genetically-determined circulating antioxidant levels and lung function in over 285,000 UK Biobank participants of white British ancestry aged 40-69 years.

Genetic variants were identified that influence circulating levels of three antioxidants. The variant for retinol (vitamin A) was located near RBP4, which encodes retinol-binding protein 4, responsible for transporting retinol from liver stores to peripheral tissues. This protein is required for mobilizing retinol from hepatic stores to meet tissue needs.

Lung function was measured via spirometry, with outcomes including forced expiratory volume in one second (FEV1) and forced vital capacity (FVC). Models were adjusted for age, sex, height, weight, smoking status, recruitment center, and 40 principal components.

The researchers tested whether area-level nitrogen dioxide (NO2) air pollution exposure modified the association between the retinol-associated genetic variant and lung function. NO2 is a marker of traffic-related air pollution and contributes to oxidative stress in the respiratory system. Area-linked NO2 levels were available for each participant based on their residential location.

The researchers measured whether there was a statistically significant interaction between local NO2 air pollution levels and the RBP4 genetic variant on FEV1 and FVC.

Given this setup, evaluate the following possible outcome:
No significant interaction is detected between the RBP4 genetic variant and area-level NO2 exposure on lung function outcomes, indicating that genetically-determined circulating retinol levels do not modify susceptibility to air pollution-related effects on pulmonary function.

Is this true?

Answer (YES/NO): YES